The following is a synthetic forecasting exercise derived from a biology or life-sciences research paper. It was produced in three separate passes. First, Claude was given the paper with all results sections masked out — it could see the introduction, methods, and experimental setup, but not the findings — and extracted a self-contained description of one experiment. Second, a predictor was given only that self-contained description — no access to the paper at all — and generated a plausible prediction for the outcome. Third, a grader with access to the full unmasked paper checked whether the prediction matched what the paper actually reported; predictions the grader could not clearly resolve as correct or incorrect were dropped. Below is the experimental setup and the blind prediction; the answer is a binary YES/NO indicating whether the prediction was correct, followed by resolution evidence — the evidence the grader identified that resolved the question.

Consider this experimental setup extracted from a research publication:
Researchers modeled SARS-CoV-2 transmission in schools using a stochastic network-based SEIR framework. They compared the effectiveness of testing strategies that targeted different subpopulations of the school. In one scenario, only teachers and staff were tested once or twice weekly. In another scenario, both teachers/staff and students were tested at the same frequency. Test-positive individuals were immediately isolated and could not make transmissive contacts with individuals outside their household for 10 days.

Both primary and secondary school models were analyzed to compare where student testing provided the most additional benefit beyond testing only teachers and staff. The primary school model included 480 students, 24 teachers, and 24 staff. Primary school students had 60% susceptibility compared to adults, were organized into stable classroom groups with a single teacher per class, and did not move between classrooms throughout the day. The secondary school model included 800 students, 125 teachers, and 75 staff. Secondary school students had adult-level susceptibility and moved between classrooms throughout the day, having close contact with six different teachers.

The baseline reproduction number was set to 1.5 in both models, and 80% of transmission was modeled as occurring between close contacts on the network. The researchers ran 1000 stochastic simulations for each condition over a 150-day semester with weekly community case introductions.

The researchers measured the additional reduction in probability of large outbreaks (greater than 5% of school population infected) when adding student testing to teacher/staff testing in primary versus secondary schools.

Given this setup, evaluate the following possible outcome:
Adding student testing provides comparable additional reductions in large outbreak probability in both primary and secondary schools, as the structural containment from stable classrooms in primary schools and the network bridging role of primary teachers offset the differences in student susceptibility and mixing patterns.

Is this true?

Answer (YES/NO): NO